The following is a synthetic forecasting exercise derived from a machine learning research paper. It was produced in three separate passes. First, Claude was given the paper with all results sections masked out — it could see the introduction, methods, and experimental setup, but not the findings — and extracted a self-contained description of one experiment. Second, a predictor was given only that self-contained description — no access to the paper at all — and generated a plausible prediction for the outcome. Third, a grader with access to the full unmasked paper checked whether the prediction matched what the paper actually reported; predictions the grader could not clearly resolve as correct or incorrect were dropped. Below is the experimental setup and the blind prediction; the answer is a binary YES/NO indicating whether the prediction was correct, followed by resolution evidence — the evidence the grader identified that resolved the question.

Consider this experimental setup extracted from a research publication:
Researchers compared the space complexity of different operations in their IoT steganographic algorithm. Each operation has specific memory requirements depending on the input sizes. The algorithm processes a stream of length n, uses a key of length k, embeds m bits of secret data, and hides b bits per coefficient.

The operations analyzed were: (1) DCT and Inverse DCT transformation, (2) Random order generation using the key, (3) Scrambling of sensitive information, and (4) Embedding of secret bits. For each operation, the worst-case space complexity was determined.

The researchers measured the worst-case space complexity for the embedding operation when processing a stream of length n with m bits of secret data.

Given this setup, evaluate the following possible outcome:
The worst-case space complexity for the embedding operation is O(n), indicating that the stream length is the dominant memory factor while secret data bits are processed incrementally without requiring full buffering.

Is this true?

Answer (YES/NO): NO